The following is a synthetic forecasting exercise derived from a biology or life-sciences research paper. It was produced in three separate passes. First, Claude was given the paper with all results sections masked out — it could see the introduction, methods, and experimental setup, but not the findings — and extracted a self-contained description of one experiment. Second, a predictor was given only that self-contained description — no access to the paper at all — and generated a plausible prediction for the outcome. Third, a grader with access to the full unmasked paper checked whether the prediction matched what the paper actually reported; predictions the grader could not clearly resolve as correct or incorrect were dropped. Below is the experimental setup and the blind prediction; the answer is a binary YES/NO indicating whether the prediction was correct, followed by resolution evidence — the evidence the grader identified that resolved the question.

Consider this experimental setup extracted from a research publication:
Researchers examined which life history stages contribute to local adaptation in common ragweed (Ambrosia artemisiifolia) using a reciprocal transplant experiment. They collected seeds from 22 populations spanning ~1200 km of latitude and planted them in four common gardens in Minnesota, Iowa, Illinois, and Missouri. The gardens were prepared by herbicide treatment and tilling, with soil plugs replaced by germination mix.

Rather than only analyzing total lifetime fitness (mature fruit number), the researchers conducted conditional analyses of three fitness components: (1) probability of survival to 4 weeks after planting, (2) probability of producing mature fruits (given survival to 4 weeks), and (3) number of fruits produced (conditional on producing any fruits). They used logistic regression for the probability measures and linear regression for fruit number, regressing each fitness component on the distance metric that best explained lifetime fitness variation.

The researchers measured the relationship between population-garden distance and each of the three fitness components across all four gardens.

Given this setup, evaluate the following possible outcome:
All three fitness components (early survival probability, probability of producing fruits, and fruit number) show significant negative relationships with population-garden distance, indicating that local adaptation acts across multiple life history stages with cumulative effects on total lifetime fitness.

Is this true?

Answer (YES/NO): NO